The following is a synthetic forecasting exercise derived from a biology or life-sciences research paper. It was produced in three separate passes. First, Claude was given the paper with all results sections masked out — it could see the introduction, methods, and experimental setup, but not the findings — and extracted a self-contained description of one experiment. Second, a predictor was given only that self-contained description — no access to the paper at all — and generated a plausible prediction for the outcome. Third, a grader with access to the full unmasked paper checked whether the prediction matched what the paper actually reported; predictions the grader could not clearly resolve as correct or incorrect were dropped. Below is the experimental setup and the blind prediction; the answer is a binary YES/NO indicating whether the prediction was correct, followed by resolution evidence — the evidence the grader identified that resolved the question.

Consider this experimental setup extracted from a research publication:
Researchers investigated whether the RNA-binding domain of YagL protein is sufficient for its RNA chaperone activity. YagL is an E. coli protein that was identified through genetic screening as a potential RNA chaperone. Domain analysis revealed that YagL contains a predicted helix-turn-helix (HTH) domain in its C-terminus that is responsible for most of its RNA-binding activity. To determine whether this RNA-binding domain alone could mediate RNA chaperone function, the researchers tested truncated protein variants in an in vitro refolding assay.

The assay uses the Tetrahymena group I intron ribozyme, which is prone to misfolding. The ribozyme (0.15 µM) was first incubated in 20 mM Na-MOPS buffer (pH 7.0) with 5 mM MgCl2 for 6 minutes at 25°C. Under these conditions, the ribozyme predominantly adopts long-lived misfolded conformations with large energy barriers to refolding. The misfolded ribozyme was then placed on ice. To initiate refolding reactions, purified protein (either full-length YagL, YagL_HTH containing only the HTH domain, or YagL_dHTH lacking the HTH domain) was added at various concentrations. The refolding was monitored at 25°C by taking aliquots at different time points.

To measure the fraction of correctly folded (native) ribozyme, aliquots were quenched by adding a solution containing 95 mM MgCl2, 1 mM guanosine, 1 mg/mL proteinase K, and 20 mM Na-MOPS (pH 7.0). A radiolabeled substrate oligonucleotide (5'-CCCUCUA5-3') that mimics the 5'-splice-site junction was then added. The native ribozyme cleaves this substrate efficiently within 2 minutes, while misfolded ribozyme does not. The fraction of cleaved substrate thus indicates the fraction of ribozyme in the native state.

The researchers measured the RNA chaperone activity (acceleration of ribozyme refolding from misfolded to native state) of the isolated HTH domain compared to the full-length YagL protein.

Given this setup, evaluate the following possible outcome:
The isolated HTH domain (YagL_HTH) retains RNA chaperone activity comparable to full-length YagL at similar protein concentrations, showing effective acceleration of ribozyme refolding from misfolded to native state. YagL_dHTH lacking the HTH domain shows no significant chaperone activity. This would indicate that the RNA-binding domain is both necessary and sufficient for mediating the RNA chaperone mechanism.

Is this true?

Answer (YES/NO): NO